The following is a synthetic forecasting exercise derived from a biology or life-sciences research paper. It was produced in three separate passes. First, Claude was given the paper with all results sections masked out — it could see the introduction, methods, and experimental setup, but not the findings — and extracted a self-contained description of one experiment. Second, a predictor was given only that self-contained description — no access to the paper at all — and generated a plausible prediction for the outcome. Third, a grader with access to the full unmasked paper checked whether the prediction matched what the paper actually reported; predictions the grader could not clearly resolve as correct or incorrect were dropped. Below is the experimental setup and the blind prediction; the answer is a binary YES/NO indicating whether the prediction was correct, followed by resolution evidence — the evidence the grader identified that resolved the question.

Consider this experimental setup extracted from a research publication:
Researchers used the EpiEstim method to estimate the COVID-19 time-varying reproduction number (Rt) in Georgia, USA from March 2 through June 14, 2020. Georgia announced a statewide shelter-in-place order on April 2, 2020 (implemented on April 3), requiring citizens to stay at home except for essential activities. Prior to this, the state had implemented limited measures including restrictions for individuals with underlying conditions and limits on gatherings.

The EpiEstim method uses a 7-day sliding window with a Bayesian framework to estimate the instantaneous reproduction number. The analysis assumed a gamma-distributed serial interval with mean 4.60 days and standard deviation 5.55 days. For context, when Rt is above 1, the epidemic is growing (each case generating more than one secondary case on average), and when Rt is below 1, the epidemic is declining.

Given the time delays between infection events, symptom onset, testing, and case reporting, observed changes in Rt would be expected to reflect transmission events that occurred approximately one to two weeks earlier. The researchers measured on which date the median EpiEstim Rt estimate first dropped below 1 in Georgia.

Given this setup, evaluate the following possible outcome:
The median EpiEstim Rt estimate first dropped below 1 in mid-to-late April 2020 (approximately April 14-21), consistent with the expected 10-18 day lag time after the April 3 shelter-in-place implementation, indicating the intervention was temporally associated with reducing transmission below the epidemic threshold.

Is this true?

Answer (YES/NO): YES